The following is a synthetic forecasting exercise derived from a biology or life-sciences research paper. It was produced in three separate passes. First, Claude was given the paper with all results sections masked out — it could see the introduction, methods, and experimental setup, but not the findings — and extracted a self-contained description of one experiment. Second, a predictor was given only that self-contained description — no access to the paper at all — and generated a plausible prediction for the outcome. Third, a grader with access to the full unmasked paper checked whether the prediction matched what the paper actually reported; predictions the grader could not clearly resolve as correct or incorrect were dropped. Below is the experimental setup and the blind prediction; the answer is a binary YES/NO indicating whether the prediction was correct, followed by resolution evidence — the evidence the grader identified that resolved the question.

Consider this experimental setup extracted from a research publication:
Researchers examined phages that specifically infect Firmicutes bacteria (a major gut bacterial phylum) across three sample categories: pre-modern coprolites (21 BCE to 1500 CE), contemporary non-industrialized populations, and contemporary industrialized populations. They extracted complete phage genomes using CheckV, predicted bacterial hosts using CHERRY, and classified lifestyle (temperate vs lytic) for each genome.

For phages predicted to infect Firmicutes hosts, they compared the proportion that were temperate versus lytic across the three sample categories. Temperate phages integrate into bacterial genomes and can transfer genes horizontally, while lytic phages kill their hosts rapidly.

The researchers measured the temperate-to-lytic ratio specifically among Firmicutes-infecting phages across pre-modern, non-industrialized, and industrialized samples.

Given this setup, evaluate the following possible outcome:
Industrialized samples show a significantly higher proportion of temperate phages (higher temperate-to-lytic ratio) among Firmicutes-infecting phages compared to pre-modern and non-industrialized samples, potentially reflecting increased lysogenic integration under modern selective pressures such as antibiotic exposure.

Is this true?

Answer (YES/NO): YES